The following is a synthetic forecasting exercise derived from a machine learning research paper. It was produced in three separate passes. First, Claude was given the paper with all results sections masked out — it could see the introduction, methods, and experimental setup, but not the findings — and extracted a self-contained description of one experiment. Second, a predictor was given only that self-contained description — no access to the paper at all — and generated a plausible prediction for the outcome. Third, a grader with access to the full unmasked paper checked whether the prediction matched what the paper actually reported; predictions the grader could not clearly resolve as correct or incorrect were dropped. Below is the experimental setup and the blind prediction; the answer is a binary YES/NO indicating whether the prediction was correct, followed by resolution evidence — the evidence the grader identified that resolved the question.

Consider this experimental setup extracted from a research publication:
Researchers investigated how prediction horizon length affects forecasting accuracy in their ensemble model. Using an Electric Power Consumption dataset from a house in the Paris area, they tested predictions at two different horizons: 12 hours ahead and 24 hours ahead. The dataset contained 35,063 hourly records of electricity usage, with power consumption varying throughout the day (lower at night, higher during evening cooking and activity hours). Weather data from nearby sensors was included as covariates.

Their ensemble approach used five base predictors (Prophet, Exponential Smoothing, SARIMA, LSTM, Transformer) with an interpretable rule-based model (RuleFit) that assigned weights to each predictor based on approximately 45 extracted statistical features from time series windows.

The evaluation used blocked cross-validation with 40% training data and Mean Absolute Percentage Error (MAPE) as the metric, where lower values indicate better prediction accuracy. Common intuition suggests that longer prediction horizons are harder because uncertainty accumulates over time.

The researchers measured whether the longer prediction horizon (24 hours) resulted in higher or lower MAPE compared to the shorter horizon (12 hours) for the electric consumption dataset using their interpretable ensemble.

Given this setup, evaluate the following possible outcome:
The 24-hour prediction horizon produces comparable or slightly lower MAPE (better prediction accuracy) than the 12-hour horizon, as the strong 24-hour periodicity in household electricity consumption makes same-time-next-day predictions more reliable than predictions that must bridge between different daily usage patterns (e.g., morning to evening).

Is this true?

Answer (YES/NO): NO